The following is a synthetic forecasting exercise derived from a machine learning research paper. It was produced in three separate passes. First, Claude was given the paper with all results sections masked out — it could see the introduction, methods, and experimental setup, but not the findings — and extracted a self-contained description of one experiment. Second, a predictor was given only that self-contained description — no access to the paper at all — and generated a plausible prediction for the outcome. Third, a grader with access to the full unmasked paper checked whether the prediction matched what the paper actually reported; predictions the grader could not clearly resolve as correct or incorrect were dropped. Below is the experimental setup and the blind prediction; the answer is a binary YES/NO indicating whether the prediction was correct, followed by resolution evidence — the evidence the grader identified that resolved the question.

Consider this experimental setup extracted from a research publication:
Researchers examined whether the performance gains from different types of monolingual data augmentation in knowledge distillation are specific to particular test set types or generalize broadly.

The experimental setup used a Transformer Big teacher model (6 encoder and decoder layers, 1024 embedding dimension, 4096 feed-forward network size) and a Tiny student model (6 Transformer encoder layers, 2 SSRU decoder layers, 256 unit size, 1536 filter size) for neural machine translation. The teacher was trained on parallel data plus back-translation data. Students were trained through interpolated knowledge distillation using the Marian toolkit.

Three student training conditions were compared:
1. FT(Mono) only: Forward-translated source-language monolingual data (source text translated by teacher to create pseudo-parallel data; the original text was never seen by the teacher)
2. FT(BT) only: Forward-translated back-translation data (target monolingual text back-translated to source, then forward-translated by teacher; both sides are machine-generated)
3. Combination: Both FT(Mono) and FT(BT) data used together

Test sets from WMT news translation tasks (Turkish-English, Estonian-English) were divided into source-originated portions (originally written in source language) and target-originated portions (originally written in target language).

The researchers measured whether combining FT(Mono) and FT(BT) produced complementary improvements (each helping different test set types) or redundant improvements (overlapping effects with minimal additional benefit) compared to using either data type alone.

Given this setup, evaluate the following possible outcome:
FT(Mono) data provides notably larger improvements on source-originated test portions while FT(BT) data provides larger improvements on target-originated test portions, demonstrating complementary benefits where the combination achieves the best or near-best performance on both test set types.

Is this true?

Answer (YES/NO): YES